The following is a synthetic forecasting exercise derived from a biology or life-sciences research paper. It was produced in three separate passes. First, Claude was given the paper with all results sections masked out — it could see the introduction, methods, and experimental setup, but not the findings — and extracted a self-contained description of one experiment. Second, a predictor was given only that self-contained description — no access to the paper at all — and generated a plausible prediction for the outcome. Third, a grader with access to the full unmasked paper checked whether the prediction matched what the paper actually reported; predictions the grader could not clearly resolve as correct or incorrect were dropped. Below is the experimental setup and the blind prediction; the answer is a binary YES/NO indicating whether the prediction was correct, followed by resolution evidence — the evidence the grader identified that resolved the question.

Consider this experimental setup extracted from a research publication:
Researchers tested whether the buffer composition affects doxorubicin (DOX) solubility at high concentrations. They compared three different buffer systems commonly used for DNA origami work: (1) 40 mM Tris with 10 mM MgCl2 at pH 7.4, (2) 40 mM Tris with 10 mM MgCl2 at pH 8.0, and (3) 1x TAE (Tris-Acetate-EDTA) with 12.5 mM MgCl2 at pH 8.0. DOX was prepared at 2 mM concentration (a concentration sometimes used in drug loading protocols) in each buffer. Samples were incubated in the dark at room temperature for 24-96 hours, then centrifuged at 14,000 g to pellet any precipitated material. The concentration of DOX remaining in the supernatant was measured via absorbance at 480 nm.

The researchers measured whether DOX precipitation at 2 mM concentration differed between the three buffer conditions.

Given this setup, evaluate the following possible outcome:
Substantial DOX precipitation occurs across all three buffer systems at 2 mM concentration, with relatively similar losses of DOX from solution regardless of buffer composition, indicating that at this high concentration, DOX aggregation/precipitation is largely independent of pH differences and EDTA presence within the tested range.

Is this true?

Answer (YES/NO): NO